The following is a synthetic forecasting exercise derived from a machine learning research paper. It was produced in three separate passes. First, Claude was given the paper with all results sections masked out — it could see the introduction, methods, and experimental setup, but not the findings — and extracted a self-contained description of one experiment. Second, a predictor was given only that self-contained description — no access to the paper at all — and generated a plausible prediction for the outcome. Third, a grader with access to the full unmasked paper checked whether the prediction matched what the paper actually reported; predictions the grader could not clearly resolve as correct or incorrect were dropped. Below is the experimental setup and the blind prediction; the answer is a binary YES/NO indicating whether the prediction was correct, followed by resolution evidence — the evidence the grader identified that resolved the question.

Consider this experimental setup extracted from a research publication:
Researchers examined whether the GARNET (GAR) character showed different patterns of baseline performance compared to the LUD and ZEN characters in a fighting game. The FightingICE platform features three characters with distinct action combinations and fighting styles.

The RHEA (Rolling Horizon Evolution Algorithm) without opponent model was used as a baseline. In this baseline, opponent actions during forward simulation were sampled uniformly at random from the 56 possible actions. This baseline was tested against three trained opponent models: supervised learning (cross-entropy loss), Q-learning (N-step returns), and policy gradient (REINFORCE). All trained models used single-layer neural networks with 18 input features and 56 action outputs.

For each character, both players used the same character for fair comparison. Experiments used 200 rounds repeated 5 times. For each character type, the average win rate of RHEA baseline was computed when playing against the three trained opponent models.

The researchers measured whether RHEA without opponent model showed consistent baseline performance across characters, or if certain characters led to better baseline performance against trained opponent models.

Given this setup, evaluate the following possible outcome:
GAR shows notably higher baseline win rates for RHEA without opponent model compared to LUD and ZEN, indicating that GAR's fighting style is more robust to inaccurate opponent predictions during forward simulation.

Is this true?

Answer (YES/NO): YES